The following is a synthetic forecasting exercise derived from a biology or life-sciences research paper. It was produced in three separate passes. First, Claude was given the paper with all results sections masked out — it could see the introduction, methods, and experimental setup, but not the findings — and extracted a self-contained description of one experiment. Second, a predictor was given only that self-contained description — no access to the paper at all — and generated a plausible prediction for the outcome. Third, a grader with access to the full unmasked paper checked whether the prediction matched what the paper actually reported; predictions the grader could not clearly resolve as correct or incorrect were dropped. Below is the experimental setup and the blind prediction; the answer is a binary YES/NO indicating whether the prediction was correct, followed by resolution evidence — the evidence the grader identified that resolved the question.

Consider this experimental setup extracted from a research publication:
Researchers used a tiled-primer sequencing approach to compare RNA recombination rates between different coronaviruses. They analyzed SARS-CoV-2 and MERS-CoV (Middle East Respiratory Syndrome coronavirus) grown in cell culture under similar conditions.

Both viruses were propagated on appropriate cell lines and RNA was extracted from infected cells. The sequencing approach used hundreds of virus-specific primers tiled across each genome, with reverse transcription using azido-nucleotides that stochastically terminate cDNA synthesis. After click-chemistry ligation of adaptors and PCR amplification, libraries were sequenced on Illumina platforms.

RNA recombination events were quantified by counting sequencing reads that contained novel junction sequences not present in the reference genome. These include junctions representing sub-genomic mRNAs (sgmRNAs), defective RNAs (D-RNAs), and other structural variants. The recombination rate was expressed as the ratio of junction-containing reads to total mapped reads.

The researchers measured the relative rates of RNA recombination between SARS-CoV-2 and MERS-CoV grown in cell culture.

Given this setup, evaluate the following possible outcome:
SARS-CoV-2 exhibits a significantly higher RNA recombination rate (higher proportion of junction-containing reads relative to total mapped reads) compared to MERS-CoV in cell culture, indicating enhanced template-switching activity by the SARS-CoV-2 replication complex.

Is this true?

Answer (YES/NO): YES